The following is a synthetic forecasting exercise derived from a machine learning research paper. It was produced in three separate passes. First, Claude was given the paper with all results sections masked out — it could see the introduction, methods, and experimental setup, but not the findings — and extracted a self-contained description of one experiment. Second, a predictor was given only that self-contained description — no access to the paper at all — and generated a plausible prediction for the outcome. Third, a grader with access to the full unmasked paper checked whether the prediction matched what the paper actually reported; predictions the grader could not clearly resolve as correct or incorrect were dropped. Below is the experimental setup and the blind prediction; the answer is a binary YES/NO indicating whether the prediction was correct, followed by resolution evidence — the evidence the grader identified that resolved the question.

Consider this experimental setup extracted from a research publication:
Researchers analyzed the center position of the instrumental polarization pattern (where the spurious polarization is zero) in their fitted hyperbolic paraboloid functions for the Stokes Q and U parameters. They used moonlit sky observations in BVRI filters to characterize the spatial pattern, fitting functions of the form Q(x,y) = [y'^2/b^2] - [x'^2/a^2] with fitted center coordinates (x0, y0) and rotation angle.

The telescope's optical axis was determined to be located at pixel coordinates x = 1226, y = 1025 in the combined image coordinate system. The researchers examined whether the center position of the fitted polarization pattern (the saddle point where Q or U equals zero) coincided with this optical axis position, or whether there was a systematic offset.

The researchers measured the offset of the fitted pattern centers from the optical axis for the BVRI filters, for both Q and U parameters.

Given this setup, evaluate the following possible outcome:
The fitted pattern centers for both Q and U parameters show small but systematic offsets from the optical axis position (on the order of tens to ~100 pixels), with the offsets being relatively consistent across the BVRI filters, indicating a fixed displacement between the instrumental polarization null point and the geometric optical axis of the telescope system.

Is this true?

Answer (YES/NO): NO